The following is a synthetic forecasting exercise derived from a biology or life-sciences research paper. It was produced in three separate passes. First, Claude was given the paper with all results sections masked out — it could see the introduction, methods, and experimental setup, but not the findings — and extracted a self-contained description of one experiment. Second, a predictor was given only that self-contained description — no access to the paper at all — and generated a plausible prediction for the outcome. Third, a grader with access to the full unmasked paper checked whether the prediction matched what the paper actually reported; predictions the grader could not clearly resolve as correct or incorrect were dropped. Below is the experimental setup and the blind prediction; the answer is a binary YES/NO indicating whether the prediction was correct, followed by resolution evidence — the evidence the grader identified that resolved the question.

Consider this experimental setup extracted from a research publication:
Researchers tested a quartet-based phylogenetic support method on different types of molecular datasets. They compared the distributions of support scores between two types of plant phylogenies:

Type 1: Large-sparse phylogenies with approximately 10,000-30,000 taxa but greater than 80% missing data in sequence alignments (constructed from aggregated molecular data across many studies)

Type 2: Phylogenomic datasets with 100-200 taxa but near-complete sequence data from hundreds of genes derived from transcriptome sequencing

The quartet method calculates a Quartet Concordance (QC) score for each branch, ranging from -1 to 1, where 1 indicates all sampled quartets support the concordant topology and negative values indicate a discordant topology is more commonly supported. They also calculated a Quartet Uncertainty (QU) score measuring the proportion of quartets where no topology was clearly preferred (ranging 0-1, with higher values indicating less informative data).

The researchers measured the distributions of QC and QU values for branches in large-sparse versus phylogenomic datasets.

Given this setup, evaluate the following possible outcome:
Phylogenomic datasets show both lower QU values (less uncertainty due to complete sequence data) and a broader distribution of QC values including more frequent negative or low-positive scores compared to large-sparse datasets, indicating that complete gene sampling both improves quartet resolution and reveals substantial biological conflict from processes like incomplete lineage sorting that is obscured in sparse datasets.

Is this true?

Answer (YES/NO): NO